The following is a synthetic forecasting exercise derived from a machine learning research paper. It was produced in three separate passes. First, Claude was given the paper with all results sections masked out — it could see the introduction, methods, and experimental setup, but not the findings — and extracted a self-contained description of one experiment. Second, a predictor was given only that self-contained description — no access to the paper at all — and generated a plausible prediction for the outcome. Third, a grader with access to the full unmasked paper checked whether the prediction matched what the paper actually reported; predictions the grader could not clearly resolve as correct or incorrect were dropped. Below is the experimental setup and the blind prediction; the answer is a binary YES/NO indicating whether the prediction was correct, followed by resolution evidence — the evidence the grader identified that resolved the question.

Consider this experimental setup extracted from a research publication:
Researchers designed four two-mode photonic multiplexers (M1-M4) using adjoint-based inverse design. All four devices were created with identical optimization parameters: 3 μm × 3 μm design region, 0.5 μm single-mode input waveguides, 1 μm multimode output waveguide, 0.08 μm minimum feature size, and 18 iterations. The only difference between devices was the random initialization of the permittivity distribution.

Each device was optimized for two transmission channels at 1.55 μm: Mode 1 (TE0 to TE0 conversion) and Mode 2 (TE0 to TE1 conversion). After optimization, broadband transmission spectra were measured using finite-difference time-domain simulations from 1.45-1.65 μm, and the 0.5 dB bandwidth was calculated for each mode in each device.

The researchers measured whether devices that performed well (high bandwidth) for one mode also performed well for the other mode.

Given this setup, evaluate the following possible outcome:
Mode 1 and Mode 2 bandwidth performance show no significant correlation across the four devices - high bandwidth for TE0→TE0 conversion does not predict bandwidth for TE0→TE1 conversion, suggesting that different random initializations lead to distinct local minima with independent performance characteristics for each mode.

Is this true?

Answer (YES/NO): NO